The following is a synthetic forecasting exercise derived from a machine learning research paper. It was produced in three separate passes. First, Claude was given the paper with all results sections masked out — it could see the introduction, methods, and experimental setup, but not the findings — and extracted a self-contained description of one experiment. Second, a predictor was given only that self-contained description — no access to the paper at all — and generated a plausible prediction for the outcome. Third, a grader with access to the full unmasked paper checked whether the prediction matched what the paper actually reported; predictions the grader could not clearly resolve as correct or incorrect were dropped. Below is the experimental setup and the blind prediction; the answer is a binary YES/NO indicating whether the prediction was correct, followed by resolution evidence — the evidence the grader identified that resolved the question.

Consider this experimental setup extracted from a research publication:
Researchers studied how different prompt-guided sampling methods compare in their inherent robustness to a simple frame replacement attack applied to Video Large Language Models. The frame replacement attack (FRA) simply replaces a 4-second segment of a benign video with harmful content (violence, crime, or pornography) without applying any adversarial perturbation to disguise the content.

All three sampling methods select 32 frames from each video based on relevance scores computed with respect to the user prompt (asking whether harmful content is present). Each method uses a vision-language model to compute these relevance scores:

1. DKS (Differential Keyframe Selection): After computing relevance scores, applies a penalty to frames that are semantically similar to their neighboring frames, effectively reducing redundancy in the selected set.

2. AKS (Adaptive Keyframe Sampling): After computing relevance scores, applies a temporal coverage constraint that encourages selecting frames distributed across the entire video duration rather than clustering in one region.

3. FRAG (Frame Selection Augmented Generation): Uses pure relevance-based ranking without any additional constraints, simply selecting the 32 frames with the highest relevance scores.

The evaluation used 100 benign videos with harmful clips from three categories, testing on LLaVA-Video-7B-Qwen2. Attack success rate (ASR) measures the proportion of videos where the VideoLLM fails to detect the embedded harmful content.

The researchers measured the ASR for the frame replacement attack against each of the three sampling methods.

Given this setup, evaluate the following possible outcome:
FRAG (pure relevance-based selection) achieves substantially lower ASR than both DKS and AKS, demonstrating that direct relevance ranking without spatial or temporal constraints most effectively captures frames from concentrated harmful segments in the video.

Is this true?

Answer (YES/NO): YES